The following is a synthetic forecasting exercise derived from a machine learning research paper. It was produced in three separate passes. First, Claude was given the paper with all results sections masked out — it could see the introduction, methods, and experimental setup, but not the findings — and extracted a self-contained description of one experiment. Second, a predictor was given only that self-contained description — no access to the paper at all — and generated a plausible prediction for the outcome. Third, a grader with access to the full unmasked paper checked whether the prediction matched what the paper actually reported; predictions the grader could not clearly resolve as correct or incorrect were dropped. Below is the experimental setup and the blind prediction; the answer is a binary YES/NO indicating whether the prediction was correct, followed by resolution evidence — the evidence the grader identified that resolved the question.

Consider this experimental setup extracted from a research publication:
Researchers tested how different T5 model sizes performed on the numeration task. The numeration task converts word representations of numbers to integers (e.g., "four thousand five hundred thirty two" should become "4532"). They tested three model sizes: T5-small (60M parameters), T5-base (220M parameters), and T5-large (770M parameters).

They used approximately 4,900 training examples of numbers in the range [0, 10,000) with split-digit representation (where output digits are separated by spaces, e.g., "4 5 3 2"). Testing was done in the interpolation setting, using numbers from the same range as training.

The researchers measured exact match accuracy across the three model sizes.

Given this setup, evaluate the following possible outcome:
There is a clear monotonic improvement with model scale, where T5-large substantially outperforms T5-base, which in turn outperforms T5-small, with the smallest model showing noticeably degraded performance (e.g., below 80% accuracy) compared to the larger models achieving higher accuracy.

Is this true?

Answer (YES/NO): NO